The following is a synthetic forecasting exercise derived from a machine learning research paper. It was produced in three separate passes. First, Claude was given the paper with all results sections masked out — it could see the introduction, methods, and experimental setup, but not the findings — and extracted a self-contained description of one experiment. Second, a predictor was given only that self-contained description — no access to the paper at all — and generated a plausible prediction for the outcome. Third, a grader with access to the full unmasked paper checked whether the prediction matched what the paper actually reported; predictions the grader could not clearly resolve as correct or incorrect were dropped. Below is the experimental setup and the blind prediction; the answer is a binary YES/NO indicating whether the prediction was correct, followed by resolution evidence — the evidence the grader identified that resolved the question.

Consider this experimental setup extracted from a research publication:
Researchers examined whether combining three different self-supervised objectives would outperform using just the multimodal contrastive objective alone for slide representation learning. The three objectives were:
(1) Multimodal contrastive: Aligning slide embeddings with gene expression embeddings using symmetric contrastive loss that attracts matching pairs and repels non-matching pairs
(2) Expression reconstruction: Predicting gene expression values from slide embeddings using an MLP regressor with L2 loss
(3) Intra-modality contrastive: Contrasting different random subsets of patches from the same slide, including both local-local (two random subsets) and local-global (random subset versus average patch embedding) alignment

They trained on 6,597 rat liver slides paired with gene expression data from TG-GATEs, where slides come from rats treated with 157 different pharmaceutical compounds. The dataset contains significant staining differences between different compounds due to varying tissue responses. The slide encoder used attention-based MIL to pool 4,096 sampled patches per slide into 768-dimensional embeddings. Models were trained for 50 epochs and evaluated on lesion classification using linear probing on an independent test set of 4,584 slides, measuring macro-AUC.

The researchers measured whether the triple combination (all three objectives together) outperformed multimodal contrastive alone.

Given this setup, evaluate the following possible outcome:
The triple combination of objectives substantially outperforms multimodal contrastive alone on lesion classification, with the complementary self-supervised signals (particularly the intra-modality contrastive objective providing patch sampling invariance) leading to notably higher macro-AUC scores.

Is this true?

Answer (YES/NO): NO